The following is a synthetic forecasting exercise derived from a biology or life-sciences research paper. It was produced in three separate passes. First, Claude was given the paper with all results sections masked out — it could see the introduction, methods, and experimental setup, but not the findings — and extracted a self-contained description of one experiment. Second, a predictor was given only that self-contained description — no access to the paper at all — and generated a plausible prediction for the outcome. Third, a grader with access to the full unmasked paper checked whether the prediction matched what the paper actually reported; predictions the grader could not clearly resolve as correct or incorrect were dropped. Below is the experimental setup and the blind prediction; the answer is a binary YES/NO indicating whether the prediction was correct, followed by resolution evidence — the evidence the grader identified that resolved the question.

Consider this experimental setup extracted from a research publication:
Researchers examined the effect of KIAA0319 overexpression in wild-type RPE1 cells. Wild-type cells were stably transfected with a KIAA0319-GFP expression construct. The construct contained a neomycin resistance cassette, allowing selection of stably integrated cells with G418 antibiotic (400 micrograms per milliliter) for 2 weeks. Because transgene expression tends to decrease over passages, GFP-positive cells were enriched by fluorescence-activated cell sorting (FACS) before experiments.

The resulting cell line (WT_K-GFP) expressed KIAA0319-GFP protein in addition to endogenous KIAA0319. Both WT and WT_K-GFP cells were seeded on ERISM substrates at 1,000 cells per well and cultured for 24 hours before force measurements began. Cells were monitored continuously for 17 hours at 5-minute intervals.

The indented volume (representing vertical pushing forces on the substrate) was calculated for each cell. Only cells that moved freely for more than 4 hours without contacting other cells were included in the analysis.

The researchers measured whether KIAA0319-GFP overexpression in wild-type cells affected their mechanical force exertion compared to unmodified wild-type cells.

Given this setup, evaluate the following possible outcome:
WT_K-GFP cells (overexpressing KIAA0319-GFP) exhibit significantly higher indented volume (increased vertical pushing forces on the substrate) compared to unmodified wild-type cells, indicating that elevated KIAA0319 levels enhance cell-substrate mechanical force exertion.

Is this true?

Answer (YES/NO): NO